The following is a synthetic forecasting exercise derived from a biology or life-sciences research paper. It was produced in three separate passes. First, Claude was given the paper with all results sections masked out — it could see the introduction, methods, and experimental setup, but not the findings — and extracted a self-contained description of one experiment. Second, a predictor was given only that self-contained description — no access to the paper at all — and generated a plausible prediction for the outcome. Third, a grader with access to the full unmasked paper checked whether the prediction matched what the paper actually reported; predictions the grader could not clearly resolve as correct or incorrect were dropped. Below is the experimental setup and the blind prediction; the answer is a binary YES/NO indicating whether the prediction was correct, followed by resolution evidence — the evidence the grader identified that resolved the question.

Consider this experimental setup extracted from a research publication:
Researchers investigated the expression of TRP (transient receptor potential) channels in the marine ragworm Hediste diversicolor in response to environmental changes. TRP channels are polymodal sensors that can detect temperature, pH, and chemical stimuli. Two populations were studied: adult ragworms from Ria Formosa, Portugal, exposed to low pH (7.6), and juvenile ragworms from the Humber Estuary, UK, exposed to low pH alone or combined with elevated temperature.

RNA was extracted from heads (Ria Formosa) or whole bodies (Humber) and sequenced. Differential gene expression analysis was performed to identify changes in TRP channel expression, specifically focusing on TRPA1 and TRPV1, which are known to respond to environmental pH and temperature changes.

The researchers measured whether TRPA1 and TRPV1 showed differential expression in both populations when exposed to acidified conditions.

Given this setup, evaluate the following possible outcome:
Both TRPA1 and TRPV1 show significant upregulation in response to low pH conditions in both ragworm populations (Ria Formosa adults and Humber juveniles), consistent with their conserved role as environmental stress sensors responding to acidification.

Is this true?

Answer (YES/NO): NO